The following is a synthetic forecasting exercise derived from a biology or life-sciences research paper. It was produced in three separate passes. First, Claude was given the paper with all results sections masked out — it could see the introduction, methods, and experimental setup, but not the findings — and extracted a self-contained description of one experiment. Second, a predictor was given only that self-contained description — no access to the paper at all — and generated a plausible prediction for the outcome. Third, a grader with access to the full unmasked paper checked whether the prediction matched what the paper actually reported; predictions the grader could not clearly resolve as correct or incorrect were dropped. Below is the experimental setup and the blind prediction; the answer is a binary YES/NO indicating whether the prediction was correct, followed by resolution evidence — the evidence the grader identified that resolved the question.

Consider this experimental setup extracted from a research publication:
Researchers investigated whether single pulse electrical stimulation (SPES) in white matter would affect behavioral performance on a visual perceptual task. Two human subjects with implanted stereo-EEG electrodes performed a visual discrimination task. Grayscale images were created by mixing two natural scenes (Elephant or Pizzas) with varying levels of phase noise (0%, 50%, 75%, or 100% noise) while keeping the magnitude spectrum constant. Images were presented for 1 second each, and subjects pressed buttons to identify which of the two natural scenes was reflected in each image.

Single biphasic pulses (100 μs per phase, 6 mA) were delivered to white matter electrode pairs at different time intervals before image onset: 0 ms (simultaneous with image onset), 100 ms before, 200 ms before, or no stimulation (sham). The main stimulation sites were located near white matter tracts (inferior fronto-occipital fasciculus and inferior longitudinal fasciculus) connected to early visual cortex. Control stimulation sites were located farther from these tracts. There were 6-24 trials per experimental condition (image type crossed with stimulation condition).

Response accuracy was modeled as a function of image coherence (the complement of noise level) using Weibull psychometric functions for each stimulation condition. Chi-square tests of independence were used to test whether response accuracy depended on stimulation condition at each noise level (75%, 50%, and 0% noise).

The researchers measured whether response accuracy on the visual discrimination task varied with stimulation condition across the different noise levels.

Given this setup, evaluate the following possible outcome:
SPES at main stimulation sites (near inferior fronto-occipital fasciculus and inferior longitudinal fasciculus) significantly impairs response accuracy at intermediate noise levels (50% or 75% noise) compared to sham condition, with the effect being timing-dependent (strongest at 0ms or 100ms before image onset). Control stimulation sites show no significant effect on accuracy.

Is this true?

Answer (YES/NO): NO